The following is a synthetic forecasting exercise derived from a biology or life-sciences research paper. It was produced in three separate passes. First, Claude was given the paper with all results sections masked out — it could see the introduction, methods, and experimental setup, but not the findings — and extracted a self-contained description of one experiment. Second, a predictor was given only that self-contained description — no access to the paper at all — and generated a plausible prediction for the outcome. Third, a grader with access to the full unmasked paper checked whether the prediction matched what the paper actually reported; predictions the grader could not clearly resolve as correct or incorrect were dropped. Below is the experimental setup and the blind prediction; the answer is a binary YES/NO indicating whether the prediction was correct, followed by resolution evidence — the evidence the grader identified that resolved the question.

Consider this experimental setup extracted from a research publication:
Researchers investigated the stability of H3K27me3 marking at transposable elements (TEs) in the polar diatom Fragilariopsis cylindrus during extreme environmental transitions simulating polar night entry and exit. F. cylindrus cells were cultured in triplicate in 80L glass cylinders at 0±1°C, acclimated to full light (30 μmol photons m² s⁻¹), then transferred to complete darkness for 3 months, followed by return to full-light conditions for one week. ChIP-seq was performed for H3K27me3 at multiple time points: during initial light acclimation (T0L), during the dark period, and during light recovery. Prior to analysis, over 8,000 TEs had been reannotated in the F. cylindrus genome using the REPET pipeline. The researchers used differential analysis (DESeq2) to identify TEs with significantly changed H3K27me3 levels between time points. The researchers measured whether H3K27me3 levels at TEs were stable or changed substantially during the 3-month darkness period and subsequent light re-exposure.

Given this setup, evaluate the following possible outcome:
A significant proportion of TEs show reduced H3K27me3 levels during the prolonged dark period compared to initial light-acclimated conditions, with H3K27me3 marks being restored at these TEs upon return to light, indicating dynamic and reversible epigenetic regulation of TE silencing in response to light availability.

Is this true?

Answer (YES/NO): NO